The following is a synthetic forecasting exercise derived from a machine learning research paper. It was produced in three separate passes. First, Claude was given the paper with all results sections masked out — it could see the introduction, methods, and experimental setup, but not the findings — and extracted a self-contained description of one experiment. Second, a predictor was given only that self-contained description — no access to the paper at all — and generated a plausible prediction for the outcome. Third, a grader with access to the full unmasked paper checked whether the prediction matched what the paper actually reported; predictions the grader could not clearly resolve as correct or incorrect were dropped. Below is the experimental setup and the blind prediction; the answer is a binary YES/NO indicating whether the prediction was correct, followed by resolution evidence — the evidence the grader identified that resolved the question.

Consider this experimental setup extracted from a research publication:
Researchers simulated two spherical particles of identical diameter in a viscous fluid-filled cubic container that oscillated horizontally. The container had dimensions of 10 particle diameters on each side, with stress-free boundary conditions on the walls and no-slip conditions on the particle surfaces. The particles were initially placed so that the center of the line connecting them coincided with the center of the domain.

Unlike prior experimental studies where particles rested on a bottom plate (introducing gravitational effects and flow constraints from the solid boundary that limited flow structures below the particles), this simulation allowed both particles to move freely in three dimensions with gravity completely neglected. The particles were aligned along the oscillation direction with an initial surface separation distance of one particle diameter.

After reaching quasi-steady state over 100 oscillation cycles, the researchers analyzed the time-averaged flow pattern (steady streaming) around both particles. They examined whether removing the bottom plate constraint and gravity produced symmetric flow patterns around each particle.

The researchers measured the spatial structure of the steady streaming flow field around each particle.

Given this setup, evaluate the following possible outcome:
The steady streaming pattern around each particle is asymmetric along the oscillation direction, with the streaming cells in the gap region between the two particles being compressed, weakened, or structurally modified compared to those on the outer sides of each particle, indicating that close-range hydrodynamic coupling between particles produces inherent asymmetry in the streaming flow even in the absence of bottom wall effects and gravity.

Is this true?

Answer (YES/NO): YES